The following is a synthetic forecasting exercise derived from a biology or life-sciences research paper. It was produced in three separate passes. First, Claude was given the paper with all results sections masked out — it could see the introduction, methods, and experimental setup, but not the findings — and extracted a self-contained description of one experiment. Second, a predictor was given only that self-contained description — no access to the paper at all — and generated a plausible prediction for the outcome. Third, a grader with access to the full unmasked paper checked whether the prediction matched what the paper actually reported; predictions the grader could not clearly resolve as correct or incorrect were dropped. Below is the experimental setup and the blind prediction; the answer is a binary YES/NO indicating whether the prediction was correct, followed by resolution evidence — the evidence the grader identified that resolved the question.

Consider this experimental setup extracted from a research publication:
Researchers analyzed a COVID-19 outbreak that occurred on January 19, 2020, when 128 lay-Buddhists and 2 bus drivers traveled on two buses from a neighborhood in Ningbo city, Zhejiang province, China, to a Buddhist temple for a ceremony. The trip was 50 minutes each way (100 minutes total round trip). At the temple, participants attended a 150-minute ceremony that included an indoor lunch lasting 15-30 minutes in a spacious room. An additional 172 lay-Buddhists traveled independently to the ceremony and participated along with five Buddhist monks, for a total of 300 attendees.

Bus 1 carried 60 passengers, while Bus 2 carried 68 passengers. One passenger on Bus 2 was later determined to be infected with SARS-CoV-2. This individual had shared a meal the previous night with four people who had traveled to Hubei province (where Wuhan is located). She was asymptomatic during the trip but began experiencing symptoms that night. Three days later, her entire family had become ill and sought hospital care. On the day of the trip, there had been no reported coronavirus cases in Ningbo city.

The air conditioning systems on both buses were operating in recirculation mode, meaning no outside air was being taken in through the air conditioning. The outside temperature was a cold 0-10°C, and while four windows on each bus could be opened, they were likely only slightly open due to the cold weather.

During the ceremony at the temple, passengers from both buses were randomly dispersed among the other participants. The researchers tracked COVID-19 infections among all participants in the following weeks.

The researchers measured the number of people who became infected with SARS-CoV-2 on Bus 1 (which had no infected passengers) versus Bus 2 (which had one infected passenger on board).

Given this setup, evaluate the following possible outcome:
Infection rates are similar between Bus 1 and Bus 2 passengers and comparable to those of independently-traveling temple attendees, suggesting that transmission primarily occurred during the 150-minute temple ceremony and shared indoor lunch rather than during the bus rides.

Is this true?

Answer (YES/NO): NO